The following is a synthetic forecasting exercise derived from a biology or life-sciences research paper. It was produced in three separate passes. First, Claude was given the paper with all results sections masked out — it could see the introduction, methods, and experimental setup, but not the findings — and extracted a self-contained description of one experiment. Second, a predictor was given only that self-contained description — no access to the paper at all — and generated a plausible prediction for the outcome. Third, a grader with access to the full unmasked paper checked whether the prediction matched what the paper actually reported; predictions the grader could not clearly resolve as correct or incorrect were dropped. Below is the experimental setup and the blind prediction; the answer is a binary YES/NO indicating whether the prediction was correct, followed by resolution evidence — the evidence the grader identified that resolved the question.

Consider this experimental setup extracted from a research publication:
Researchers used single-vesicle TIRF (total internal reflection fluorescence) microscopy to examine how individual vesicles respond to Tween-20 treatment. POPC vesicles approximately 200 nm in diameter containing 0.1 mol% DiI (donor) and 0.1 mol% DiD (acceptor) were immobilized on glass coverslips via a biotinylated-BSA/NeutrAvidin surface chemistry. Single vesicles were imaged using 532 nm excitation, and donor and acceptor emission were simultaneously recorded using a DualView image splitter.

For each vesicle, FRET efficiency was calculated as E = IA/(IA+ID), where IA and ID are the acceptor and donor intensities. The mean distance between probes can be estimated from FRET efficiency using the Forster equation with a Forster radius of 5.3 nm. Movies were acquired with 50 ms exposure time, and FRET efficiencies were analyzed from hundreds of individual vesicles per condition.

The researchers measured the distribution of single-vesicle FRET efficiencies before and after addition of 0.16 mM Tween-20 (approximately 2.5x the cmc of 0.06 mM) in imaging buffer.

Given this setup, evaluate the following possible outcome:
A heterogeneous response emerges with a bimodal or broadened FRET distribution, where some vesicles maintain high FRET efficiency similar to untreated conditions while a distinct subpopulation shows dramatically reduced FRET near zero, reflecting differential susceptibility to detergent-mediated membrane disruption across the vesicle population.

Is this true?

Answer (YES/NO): NO